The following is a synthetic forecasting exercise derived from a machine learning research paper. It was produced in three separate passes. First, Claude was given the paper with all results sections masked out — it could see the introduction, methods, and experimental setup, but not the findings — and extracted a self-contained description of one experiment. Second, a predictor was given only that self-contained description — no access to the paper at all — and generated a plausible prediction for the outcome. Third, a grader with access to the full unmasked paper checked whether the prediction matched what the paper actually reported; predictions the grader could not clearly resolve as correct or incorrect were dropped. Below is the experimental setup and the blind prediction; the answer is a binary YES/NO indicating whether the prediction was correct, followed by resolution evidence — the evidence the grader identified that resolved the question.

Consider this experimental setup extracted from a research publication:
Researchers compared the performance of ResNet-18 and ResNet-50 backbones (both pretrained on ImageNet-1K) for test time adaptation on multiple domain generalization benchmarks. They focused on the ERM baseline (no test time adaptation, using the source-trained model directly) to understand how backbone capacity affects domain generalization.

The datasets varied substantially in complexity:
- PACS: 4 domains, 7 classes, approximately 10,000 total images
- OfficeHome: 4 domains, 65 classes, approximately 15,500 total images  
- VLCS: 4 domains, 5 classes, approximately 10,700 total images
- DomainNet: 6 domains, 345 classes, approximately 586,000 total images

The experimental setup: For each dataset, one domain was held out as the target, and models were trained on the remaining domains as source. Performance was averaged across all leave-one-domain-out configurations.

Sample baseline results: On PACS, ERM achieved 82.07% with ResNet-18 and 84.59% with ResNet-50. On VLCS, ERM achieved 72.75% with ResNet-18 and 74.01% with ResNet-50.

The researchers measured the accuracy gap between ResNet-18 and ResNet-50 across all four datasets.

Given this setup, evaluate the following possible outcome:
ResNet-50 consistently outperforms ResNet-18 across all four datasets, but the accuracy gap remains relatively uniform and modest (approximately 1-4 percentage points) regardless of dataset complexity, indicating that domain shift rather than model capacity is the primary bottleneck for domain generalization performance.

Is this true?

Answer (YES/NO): NO